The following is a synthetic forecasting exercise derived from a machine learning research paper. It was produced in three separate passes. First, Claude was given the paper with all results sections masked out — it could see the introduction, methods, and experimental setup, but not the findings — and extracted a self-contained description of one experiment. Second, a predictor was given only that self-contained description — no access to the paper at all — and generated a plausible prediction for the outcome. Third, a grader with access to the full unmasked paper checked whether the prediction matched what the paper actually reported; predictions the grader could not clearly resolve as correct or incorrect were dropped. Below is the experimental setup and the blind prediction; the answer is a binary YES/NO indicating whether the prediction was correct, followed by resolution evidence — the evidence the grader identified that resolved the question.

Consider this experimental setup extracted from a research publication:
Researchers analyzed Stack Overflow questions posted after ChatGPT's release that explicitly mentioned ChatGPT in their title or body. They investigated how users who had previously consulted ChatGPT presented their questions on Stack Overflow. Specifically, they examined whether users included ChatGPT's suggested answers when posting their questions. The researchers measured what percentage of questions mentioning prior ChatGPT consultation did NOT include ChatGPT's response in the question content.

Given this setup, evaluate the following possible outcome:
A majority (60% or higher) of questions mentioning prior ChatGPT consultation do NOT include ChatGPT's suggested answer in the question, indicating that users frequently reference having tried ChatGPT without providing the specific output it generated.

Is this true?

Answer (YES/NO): YES